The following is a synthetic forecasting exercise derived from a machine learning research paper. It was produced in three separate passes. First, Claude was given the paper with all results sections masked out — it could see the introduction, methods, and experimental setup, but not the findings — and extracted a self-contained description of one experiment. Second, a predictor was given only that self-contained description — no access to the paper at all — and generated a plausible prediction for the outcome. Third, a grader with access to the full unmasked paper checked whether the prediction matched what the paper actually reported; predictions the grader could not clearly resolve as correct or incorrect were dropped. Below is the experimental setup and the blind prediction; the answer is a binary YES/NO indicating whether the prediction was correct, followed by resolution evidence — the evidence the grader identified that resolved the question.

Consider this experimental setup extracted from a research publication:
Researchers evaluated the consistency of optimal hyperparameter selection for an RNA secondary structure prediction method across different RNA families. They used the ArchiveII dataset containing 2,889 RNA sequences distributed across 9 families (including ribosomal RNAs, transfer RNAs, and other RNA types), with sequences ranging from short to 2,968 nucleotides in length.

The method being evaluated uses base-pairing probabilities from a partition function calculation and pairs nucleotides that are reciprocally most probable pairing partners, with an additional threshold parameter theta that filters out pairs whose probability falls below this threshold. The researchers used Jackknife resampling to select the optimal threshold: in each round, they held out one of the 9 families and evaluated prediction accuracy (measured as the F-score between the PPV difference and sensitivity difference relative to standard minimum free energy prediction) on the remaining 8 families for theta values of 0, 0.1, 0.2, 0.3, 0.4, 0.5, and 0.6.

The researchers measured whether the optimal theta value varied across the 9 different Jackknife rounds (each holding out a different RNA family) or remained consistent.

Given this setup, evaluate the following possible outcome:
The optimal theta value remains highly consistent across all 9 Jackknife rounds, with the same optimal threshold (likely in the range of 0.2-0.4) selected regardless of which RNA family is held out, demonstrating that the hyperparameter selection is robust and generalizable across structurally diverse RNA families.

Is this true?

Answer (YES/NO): YES